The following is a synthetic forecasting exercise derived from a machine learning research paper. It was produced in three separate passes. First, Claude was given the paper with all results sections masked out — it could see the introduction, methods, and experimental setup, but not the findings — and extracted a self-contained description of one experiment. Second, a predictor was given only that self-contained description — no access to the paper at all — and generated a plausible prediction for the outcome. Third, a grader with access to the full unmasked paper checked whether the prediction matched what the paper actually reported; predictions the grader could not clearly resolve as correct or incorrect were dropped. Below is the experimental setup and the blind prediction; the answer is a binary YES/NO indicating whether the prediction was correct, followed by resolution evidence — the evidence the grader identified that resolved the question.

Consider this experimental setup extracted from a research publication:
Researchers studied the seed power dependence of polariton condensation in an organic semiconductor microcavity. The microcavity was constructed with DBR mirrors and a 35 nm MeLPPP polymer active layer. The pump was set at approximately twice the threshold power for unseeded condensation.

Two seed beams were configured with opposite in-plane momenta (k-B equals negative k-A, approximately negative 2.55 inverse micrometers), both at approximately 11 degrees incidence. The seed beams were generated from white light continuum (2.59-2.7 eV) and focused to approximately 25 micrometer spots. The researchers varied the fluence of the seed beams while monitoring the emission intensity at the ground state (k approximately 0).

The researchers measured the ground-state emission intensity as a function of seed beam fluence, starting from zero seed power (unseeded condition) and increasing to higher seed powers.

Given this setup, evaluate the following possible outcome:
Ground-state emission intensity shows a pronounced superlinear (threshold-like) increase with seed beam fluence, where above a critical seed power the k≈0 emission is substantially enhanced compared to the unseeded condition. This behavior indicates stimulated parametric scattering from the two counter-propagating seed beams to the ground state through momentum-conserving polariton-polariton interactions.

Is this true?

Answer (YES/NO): NO